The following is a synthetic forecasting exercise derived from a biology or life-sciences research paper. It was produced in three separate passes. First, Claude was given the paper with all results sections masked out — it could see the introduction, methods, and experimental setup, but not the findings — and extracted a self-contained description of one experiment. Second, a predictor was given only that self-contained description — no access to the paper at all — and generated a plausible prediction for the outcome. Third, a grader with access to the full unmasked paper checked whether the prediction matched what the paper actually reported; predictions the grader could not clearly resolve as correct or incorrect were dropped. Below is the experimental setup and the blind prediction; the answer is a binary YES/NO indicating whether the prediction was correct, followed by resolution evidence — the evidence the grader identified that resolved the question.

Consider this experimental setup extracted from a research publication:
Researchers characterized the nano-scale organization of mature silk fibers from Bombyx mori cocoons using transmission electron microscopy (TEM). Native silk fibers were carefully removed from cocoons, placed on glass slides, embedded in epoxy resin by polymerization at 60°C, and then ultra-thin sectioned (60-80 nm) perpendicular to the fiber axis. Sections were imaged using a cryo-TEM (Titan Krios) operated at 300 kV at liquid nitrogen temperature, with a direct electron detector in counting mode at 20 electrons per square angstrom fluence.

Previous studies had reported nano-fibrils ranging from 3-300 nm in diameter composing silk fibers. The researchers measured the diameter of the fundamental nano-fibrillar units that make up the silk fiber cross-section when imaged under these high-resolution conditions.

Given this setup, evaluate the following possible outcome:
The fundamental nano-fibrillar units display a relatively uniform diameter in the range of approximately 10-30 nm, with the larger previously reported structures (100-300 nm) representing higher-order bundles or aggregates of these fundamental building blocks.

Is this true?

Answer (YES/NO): YES